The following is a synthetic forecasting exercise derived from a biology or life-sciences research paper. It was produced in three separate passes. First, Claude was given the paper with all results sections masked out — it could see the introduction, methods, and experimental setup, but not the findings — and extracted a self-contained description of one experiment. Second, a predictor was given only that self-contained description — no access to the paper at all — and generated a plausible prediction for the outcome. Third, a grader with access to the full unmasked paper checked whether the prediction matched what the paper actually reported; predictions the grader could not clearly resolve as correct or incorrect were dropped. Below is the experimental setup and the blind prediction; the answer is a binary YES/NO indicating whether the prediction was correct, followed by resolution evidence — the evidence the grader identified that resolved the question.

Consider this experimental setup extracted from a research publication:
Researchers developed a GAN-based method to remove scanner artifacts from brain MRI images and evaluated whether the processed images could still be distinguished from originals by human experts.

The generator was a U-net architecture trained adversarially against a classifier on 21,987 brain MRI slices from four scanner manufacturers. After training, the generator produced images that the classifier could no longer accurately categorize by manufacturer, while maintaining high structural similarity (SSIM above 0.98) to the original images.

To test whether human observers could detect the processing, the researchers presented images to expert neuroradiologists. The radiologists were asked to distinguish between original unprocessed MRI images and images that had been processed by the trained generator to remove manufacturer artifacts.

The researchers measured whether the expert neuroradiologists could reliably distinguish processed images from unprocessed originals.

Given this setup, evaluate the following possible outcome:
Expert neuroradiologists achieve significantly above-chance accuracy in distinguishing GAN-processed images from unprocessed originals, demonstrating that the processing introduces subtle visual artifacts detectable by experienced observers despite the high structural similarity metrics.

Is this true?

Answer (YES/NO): NO